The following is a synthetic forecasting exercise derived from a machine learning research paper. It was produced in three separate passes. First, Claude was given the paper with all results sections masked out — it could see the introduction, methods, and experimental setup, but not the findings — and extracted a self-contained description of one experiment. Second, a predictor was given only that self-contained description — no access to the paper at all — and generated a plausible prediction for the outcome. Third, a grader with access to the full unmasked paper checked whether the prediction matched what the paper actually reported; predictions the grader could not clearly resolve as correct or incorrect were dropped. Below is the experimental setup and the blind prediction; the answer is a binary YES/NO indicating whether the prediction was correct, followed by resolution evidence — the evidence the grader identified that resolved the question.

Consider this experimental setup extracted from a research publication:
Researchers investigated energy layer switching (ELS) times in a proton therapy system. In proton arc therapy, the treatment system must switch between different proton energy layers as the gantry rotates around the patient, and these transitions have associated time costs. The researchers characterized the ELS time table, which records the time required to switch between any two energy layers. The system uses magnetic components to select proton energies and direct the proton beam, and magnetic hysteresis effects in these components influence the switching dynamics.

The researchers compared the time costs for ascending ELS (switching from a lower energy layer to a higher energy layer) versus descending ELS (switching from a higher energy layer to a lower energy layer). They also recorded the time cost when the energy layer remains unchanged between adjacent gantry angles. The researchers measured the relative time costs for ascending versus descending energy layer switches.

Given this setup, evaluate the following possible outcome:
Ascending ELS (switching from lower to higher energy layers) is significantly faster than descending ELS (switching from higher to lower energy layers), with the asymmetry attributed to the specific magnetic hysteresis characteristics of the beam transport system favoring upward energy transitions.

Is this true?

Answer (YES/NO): NO